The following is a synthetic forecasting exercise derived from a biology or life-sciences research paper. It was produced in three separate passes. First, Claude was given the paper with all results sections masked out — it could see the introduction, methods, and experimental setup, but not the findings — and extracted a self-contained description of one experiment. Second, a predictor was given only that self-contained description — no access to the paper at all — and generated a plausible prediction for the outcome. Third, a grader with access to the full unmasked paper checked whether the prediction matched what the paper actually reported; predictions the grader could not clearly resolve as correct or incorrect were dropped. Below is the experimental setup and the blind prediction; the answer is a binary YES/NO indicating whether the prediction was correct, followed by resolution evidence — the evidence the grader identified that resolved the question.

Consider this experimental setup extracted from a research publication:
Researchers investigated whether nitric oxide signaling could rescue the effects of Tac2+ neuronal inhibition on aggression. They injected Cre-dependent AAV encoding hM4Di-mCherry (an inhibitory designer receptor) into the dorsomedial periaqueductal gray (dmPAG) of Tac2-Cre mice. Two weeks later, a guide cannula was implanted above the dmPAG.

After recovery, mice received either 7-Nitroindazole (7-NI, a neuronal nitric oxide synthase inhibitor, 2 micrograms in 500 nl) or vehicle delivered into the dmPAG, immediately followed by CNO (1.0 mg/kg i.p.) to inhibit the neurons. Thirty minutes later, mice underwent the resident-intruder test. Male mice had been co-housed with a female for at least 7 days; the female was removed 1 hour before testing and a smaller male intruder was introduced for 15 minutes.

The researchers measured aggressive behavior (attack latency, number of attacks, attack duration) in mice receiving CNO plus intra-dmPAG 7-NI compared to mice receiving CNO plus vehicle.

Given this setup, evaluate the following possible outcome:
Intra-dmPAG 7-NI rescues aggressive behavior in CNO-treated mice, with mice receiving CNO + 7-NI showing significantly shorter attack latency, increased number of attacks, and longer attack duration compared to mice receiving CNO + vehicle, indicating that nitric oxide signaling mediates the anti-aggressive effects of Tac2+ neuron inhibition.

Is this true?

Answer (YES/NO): YES